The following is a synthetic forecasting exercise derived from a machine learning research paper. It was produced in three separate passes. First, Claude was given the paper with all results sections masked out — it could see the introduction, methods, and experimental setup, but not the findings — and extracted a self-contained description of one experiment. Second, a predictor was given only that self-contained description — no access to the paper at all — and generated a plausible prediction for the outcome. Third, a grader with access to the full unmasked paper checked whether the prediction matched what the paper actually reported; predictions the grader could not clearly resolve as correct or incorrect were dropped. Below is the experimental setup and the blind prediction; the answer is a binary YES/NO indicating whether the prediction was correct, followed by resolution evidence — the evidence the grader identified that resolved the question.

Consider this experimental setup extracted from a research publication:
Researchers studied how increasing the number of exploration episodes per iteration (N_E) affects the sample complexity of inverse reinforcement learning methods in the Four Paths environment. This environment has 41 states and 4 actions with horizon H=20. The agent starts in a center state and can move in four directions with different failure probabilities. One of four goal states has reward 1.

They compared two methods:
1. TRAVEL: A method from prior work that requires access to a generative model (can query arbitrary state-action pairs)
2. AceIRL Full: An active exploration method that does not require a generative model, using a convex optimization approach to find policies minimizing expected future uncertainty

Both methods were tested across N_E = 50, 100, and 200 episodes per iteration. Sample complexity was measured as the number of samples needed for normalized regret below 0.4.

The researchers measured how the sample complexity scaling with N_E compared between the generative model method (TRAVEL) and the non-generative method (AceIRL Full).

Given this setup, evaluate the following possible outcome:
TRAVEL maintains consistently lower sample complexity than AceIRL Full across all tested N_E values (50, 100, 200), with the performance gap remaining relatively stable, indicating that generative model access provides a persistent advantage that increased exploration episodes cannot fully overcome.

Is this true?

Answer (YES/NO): NO